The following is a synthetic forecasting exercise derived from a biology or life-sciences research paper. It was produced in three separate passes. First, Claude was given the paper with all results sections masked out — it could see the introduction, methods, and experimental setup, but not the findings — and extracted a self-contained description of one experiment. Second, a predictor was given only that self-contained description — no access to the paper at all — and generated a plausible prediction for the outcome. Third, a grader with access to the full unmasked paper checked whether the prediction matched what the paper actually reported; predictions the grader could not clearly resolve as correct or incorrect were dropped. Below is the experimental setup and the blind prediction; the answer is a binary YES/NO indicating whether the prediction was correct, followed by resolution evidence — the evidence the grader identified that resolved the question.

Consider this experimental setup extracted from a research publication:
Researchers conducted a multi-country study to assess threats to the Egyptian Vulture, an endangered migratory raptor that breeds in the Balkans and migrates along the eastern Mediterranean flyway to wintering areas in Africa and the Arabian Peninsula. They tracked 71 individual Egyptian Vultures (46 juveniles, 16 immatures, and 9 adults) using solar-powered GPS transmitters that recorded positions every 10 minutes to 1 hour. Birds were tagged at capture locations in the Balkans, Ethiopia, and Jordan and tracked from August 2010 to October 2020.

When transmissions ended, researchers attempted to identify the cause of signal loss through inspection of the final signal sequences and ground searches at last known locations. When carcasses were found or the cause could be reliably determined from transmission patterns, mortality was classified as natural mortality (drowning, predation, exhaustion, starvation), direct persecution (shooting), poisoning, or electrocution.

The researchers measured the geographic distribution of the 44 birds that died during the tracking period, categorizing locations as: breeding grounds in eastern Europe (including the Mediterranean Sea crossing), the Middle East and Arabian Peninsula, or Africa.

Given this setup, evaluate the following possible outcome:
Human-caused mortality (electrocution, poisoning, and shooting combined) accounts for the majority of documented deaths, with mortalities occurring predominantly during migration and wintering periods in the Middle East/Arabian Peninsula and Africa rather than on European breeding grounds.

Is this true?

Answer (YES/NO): NO